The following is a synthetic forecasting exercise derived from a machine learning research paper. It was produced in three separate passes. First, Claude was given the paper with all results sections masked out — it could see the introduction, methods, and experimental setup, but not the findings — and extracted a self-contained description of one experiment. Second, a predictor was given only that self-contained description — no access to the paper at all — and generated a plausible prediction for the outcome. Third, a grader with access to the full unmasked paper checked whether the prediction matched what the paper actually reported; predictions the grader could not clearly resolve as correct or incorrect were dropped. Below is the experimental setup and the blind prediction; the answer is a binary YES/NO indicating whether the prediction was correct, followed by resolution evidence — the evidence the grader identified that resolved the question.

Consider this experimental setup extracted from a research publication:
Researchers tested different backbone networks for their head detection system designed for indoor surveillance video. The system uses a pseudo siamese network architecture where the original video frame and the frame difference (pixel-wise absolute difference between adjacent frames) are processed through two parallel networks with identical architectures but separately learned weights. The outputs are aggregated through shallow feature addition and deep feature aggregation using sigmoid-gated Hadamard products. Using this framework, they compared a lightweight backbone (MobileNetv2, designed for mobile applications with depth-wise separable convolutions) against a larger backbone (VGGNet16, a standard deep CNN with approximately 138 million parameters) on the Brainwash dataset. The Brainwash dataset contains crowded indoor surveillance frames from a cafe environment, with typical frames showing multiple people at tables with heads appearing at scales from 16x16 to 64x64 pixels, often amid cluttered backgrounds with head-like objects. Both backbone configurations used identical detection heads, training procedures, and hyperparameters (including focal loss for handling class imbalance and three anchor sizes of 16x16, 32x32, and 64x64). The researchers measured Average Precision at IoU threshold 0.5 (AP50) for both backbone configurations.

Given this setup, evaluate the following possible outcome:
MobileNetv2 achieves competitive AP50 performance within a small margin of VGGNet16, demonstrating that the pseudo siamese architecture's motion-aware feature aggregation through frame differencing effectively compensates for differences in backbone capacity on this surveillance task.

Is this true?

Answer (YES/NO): YES